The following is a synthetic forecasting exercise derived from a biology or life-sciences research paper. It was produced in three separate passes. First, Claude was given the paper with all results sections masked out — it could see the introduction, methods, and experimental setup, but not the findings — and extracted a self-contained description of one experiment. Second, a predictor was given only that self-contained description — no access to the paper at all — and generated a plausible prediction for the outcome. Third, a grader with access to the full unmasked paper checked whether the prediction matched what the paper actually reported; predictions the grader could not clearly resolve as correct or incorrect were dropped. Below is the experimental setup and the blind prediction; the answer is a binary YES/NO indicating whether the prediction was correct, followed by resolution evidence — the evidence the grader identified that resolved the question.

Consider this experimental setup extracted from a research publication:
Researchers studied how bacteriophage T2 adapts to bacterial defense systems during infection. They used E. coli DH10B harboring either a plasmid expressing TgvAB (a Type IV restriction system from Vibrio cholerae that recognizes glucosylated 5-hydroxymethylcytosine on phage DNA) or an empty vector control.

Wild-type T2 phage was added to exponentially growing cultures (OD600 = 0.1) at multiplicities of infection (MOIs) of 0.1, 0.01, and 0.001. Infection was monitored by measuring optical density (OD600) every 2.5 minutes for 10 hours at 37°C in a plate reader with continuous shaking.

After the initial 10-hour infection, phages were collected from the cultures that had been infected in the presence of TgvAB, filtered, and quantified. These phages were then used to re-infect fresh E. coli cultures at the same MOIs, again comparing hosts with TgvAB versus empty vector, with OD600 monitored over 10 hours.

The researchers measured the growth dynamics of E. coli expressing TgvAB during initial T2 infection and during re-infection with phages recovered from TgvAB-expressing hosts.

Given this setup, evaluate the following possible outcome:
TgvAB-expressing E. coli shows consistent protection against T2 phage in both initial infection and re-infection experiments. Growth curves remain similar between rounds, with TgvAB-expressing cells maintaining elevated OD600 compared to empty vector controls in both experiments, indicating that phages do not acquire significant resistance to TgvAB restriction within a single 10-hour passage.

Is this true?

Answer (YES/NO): NO